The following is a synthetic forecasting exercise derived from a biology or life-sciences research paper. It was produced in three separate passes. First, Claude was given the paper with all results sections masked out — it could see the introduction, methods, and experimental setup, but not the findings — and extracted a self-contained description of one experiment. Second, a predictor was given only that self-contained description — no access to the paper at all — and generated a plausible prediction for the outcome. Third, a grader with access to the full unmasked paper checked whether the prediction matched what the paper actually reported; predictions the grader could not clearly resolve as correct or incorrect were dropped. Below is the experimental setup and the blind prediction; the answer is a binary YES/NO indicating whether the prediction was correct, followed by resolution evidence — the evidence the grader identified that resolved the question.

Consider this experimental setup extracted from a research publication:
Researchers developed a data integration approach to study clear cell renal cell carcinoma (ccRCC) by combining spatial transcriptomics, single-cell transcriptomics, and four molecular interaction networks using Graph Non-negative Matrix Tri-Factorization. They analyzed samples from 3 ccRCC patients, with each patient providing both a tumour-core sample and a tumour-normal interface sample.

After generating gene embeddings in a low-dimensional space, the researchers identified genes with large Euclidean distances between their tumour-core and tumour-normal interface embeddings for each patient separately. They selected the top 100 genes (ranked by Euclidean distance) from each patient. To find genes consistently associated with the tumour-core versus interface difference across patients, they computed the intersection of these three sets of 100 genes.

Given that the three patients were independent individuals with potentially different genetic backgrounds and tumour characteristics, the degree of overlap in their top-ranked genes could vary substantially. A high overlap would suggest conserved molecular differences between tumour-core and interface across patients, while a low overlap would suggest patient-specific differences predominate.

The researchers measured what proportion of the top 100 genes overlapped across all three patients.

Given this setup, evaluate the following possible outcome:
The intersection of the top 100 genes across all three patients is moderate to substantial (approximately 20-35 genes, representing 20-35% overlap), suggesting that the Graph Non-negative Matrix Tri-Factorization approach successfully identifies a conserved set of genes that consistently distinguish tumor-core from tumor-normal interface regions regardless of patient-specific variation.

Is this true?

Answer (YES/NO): NO